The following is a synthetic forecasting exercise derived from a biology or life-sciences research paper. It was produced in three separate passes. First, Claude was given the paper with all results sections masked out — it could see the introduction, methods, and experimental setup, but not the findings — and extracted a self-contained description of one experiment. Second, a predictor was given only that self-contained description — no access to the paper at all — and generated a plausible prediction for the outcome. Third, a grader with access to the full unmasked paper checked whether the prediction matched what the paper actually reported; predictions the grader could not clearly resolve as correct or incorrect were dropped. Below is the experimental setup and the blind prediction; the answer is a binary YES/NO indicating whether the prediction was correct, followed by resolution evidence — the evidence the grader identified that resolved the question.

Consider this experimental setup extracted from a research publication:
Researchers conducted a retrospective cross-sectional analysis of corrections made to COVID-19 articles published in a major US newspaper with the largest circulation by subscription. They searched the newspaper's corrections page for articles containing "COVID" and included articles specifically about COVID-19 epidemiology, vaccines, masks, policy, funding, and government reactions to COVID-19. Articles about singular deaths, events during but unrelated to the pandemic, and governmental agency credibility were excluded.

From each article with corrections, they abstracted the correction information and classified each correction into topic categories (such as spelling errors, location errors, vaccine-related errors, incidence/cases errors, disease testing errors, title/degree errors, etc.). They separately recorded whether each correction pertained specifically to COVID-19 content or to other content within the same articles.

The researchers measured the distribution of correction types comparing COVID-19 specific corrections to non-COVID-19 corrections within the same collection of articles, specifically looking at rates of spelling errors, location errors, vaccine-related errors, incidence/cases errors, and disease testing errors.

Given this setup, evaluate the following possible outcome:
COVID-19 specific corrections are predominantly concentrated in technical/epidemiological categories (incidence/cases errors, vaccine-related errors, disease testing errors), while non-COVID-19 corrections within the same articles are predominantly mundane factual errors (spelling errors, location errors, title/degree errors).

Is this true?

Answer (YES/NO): NO